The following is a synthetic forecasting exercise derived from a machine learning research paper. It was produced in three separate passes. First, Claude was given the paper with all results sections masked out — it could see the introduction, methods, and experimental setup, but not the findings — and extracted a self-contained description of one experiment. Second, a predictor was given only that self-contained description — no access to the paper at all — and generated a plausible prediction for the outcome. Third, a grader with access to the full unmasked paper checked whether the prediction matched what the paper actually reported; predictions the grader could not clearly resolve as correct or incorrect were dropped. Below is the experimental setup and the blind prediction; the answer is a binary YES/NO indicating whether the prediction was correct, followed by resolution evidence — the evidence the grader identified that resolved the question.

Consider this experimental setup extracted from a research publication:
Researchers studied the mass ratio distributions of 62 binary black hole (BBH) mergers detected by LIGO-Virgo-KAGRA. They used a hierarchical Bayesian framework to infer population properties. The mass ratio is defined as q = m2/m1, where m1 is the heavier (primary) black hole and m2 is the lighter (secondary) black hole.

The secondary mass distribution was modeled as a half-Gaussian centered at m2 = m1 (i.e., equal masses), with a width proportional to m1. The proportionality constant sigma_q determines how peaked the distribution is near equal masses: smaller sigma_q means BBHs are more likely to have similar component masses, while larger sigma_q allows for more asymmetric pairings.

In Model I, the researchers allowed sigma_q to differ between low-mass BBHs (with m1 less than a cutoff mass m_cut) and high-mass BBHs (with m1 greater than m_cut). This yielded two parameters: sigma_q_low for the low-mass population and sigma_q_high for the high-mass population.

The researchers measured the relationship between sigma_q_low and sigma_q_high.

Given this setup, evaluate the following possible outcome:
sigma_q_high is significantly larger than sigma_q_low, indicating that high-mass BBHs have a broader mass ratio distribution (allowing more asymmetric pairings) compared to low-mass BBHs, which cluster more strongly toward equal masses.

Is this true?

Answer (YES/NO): NO